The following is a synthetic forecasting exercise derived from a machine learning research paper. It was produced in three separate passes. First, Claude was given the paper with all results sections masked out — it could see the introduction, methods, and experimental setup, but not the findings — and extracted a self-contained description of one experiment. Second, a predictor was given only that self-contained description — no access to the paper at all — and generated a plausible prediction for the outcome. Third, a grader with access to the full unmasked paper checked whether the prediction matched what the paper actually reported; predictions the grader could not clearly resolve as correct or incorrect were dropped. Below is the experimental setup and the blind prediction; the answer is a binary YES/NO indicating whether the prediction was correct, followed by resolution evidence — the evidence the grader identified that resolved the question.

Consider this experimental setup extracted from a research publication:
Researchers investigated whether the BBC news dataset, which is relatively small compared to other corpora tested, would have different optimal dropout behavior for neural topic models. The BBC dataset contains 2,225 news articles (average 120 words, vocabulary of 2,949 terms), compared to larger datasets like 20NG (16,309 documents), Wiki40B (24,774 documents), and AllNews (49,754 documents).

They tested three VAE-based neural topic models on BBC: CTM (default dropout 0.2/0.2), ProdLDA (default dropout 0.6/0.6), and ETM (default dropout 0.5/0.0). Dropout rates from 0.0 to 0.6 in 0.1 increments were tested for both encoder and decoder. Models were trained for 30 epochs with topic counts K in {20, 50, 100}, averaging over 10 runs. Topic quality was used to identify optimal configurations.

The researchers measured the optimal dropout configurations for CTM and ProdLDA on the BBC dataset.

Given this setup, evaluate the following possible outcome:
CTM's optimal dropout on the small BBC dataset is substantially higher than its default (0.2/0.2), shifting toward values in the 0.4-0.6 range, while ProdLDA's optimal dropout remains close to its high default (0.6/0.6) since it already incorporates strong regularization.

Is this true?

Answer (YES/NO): NO